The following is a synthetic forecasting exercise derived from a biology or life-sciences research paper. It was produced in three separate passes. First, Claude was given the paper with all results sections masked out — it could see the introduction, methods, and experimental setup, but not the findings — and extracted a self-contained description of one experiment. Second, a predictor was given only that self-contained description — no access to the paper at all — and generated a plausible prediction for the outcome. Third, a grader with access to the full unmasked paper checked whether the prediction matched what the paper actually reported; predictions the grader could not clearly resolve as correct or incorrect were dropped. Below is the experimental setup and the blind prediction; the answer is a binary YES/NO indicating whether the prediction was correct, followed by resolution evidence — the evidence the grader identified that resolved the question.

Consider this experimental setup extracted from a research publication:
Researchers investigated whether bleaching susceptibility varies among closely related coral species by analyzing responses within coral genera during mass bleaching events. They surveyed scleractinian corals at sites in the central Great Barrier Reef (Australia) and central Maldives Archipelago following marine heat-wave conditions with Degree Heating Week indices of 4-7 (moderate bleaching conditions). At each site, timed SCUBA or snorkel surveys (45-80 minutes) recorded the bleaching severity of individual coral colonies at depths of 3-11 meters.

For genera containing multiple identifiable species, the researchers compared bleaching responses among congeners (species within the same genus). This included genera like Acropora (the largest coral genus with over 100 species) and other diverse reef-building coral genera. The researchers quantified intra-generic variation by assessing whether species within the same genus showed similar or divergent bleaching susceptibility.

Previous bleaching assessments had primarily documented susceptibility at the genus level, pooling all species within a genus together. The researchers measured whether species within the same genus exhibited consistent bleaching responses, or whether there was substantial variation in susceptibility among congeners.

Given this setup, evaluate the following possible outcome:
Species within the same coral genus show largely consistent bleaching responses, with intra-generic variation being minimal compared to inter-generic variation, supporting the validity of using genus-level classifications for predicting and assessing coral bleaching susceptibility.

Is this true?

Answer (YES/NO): NO